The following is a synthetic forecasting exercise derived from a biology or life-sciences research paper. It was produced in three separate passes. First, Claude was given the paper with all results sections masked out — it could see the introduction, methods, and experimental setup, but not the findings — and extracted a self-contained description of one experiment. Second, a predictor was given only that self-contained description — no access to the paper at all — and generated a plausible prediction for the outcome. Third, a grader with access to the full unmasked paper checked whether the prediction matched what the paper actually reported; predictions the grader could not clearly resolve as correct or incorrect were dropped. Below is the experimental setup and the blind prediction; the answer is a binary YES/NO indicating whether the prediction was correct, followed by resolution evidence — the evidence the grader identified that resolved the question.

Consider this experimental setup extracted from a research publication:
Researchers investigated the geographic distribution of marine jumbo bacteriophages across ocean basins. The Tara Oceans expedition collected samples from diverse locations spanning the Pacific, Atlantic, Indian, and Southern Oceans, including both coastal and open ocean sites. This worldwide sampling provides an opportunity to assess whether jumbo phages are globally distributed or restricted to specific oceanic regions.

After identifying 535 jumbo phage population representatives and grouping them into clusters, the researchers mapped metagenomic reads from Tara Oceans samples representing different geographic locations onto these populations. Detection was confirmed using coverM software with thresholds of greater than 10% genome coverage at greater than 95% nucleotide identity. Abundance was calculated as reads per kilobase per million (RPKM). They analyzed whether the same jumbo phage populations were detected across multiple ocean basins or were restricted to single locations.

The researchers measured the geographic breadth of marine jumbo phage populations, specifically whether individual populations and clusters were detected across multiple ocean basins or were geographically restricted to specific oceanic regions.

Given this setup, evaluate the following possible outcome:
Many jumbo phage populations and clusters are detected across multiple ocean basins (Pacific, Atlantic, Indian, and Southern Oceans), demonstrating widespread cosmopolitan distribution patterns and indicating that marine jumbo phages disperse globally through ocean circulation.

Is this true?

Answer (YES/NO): YES